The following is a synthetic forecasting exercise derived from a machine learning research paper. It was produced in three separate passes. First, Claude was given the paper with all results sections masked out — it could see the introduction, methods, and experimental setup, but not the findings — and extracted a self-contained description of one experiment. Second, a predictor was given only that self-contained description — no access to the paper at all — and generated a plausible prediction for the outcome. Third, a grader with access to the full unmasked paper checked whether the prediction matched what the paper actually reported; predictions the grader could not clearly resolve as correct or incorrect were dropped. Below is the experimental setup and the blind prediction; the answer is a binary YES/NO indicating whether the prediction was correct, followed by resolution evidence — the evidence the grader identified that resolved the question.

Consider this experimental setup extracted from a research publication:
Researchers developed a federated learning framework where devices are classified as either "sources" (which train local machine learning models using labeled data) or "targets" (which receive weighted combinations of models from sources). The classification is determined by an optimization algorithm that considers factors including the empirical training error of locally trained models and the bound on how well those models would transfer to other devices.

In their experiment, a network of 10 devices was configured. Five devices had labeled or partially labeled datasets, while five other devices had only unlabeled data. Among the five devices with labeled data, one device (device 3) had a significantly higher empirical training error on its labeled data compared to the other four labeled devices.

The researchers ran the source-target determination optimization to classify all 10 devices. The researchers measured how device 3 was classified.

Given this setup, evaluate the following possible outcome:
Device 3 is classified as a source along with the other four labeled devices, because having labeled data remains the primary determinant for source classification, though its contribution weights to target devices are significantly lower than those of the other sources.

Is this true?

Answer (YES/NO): NO